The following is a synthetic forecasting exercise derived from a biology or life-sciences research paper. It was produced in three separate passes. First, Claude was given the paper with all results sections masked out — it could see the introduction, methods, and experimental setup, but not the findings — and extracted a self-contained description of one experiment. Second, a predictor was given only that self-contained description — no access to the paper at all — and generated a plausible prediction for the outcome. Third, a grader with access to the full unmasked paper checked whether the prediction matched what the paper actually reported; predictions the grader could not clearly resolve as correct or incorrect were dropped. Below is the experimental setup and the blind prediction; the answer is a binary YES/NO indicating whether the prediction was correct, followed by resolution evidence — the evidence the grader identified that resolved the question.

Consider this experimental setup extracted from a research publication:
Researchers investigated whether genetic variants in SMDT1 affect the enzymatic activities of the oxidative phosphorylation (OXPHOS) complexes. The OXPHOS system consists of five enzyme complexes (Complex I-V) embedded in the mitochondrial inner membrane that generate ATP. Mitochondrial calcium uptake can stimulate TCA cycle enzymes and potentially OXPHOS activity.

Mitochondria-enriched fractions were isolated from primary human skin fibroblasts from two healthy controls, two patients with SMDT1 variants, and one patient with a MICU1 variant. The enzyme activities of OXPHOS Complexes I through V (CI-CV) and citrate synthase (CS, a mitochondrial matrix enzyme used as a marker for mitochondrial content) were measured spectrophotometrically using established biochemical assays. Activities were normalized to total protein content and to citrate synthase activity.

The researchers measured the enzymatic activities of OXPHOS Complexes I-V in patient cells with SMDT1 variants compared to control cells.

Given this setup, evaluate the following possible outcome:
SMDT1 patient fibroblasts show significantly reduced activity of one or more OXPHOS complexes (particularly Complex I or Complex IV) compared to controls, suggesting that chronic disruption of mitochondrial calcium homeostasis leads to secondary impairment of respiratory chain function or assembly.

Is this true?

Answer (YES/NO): NO